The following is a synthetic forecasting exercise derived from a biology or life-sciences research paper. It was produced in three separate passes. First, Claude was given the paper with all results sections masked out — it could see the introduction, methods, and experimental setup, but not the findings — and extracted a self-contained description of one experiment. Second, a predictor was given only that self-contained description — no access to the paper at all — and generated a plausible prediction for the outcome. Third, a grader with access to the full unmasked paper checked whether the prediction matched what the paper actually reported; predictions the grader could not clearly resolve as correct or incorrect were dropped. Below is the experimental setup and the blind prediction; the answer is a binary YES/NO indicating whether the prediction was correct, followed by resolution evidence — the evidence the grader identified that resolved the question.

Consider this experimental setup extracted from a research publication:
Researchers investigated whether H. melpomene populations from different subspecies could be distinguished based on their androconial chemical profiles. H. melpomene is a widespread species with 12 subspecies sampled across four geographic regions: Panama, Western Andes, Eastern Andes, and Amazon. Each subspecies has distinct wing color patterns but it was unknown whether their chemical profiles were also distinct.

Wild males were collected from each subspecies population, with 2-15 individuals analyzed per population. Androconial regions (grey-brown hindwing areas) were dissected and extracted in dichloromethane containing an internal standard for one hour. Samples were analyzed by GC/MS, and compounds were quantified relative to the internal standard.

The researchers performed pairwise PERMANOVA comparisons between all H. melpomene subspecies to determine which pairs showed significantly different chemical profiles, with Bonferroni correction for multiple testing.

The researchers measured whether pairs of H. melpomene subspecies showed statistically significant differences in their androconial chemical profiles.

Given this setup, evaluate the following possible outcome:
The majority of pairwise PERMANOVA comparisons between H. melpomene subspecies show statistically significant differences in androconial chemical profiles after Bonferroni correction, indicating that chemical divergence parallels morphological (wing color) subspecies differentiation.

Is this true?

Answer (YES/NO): NO